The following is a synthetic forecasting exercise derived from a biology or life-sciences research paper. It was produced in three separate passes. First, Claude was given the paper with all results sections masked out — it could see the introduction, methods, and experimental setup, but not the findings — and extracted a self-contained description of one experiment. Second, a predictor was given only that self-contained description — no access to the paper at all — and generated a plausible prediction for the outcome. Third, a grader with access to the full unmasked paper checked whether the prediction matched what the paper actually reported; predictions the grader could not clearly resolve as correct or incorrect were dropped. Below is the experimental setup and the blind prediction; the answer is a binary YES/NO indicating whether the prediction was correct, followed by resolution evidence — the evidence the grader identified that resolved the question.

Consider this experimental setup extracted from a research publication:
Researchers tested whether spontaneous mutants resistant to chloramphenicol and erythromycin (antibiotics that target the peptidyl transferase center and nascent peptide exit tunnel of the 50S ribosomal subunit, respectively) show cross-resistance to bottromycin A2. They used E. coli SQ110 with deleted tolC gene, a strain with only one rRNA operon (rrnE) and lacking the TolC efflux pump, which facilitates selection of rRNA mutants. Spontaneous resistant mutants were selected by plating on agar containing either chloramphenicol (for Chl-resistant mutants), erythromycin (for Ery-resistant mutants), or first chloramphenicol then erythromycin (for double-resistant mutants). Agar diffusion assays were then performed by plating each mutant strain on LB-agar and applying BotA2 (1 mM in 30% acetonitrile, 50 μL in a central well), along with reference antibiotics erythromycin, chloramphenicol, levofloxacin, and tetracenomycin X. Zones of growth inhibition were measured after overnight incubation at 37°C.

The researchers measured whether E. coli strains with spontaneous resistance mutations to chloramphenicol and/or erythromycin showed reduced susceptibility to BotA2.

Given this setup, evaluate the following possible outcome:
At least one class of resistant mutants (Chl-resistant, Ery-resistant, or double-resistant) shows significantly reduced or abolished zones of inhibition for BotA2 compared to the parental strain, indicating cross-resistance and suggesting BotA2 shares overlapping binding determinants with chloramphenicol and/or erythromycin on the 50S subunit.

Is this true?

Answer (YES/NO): NO